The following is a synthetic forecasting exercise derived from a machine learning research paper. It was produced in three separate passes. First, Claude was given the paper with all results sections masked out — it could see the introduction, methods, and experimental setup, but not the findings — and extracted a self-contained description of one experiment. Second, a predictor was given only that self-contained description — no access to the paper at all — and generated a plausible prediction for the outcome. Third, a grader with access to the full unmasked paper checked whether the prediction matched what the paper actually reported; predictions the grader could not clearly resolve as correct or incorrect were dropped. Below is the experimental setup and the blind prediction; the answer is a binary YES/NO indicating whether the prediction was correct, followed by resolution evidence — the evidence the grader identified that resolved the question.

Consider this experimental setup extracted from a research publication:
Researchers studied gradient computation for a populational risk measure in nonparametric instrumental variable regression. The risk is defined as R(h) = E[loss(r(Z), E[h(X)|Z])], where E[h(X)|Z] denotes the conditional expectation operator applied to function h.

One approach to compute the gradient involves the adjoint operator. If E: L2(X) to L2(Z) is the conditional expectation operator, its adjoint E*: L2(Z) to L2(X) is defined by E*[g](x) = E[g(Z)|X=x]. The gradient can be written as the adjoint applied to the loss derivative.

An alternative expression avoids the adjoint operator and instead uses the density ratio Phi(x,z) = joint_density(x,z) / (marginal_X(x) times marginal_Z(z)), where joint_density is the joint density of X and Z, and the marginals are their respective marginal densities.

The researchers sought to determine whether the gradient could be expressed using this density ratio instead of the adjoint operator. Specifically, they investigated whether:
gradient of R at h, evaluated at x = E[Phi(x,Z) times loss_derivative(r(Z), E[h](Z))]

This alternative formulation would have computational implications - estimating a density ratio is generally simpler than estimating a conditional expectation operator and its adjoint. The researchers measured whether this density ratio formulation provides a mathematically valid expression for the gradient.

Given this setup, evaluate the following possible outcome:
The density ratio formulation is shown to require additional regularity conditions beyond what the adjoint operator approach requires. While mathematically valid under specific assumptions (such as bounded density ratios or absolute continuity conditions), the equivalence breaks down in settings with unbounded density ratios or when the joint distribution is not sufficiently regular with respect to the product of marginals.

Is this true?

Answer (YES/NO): NO